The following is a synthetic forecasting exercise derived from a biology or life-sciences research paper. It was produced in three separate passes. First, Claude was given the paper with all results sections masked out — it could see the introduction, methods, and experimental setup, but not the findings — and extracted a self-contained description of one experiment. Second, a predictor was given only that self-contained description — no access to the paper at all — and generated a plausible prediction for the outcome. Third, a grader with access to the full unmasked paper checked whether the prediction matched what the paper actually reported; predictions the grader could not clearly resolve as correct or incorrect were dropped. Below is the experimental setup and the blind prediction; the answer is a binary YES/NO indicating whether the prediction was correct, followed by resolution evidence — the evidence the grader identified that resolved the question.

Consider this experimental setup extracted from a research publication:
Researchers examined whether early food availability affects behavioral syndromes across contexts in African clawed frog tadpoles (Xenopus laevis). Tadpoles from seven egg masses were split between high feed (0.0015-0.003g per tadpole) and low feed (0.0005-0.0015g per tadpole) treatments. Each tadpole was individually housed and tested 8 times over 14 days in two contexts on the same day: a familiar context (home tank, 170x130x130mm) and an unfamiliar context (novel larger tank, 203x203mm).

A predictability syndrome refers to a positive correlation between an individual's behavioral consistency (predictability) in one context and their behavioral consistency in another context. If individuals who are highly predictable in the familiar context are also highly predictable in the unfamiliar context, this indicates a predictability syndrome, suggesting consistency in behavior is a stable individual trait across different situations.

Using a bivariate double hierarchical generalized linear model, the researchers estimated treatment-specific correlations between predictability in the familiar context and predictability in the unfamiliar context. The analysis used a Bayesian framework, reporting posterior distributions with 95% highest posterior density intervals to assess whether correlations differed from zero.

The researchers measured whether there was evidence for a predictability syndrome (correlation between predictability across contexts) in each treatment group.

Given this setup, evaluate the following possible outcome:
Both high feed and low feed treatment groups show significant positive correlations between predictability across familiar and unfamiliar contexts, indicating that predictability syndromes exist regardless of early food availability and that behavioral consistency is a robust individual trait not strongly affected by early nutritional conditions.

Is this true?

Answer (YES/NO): NO